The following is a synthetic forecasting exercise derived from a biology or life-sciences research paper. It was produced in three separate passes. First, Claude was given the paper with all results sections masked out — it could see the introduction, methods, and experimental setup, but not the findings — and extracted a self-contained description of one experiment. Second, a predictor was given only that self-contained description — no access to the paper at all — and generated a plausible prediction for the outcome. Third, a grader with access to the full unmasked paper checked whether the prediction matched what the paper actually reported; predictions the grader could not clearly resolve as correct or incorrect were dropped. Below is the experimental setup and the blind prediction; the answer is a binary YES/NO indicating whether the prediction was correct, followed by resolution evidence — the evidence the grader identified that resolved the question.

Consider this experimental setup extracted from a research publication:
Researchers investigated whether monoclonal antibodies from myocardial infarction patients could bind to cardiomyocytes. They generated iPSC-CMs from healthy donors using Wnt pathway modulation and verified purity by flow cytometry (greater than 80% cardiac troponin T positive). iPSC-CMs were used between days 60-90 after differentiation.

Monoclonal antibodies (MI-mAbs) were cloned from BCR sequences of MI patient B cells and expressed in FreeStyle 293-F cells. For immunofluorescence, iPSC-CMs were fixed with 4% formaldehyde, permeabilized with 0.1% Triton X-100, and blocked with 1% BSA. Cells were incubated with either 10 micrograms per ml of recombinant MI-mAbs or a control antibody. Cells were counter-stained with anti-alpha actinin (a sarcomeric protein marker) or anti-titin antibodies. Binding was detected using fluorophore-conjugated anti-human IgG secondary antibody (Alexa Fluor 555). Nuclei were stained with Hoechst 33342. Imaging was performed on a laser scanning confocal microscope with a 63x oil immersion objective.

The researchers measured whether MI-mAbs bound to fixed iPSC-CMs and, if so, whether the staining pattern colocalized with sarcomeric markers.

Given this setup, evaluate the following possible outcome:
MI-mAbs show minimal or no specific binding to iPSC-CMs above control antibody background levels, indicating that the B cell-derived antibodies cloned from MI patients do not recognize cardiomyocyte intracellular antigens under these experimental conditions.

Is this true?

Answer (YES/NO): NO